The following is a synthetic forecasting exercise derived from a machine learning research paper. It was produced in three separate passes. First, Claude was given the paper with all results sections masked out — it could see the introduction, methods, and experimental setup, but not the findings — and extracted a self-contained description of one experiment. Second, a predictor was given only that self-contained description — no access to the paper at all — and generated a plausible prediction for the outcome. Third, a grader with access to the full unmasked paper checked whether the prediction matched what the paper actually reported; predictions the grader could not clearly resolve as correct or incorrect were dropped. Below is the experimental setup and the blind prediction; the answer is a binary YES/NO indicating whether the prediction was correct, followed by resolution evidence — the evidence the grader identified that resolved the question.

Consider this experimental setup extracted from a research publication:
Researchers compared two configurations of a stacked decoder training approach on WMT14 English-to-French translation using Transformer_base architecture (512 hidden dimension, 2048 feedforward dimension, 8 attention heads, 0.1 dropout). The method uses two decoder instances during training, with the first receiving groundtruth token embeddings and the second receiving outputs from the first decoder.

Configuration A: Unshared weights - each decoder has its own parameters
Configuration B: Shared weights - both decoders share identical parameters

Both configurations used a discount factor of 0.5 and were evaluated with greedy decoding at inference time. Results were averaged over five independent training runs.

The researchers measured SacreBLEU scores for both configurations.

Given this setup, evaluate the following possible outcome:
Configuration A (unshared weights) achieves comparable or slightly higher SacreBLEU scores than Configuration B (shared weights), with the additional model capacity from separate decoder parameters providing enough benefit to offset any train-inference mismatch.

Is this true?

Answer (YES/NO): YES